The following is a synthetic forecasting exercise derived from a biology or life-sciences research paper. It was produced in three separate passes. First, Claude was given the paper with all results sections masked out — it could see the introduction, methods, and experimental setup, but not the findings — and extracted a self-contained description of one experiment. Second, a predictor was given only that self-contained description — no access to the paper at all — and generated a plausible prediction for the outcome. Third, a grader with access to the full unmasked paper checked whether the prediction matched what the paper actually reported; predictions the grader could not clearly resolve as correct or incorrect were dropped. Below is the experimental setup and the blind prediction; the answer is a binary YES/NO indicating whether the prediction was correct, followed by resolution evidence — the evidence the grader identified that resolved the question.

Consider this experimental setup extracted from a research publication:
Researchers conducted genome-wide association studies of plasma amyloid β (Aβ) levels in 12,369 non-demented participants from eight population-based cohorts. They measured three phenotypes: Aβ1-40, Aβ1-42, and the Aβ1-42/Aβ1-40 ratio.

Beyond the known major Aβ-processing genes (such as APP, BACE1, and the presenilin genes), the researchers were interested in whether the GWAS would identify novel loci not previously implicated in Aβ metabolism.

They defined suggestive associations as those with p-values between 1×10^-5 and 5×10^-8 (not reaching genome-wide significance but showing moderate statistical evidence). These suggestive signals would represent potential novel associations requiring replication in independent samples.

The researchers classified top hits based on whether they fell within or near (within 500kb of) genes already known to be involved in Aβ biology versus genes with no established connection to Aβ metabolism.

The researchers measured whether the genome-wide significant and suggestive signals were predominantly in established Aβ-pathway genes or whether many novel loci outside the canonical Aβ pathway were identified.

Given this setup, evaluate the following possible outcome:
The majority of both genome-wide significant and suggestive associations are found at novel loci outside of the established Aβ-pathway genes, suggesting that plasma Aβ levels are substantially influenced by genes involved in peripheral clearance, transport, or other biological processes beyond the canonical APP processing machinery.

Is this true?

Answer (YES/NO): NO